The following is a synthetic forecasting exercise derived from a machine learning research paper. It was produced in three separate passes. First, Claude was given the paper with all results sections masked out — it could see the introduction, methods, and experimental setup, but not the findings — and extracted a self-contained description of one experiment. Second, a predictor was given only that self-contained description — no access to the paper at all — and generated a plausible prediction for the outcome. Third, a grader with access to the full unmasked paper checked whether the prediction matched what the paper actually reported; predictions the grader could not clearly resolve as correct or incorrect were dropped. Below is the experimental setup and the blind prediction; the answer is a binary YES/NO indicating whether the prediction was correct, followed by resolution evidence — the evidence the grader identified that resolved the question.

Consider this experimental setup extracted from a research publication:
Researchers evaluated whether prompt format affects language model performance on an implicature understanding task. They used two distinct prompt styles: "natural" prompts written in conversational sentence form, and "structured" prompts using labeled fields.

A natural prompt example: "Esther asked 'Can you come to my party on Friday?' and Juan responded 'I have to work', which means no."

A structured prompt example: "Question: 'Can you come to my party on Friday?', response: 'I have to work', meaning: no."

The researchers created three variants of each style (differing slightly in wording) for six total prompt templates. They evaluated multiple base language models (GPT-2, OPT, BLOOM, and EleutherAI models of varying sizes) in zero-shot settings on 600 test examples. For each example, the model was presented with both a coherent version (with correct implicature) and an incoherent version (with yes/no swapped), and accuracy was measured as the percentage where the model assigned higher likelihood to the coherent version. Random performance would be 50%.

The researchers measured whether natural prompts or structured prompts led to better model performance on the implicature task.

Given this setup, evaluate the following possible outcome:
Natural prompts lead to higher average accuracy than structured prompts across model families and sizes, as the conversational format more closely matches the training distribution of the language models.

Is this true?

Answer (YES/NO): NO